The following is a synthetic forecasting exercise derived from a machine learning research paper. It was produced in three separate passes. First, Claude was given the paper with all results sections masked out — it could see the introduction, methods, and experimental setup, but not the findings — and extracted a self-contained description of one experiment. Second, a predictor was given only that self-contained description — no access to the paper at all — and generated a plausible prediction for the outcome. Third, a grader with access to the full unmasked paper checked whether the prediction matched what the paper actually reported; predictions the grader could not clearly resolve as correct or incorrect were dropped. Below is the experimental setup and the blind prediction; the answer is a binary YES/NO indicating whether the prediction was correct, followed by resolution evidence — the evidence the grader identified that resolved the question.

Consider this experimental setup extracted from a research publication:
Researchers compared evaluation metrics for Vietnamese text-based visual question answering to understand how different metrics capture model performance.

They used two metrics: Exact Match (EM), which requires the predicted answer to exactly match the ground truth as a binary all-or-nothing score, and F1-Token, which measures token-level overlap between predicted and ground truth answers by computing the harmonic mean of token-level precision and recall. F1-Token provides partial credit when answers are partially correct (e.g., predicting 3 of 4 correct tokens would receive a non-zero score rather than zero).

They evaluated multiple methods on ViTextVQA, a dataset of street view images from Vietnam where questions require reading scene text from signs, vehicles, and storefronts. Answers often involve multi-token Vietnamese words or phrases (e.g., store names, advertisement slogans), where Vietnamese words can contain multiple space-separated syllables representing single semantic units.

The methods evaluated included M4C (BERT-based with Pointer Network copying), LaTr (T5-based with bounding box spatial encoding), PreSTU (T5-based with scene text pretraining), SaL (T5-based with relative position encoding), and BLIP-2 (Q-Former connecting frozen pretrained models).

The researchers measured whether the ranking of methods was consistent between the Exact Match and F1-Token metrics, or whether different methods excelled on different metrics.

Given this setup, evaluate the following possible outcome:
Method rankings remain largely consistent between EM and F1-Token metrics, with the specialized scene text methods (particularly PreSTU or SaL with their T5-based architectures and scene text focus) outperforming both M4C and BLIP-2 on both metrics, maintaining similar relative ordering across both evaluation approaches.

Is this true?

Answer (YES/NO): YES